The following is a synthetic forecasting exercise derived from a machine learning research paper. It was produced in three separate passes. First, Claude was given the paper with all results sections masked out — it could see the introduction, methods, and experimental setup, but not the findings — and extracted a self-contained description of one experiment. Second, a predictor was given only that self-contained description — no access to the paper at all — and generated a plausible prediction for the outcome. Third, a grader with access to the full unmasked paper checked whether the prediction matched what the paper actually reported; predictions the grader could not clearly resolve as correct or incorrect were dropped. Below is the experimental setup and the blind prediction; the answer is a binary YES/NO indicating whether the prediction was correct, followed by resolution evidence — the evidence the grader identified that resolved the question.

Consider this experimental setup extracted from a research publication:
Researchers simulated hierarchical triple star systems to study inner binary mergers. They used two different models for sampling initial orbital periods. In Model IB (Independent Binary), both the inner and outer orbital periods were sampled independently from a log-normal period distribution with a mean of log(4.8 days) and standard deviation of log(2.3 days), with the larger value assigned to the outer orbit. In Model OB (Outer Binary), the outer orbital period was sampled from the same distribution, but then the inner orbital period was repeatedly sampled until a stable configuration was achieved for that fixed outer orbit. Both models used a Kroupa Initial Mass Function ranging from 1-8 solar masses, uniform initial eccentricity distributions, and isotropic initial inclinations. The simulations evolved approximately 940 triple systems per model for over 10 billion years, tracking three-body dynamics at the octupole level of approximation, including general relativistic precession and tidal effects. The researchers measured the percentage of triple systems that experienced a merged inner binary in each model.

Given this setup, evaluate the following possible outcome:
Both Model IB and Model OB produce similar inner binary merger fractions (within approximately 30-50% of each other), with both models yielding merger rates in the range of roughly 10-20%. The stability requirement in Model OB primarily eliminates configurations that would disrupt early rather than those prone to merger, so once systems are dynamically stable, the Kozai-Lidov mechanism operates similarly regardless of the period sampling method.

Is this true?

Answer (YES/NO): NO